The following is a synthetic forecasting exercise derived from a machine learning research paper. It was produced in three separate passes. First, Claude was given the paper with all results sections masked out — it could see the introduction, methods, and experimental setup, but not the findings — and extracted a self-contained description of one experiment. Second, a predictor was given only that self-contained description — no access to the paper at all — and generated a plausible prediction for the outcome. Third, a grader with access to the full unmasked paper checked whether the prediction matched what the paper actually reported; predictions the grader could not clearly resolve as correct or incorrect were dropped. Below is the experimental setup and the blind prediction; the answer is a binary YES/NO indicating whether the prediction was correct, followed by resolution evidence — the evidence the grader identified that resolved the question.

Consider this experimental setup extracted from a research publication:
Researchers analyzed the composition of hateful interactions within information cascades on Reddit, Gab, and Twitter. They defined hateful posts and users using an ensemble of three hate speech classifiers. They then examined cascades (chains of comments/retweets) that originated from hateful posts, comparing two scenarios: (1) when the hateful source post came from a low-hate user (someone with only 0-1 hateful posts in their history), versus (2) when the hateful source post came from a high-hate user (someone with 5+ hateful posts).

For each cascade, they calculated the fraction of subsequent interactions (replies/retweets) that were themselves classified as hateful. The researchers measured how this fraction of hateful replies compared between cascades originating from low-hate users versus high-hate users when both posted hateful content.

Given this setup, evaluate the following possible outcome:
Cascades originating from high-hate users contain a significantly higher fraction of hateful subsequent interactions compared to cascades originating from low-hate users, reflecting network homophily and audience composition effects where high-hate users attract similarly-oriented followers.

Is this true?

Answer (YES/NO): YES